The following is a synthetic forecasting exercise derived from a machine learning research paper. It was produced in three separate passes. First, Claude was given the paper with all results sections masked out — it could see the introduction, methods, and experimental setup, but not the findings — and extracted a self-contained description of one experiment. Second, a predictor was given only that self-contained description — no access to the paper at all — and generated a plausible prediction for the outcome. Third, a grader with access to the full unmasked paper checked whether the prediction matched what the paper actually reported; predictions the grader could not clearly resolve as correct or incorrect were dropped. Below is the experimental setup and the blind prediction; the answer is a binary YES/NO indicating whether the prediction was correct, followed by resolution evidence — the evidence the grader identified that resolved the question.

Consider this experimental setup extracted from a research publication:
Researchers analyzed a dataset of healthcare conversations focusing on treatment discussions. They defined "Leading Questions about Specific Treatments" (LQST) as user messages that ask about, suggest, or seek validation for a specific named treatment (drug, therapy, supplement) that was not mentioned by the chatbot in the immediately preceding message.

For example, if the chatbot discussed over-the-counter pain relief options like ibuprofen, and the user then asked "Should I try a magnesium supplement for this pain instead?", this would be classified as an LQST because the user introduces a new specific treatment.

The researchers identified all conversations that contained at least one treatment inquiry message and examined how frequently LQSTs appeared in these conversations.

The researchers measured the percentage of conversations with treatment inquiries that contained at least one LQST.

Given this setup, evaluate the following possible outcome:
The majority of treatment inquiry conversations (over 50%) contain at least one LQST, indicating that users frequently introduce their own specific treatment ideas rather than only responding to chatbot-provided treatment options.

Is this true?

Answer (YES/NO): NO